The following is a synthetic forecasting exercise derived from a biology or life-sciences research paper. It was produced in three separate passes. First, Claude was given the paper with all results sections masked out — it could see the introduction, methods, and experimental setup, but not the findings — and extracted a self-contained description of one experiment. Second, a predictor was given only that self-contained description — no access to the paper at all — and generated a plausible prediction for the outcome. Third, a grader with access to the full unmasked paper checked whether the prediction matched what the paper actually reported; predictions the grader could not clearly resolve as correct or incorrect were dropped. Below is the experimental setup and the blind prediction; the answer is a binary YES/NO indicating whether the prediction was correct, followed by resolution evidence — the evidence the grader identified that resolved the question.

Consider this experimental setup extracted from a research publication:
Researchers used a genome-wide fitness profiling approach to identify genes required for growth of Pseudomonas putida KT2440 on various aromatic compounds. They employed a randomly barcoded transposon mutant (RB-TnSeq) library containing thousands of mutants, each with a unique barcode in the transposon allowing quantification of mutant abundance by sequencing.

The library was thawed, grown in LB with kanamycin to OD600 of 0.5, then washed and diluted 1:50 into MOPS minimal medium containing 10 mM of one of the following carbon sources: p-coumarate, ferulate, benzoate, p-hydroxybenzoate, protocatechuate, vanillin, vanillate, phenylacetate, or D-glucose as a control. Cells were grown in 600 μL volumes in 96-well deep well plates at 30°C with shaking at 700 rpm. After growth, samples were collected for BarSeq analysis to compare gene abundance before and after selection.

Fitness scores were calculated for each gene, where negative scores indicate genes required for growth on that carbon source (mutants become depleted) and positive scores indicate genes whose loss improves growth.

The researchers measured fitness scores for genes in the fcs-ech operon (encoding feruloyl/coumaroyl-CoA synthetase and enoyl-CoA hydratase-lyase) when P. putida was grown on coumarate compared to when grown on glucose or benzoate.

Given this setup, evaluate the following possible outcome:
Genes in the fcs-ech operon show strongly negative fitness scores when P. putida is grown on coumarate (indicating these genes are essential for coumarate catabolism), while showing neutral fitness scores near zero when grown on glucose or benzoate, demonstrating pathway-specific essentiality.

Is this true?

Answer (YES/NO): YES